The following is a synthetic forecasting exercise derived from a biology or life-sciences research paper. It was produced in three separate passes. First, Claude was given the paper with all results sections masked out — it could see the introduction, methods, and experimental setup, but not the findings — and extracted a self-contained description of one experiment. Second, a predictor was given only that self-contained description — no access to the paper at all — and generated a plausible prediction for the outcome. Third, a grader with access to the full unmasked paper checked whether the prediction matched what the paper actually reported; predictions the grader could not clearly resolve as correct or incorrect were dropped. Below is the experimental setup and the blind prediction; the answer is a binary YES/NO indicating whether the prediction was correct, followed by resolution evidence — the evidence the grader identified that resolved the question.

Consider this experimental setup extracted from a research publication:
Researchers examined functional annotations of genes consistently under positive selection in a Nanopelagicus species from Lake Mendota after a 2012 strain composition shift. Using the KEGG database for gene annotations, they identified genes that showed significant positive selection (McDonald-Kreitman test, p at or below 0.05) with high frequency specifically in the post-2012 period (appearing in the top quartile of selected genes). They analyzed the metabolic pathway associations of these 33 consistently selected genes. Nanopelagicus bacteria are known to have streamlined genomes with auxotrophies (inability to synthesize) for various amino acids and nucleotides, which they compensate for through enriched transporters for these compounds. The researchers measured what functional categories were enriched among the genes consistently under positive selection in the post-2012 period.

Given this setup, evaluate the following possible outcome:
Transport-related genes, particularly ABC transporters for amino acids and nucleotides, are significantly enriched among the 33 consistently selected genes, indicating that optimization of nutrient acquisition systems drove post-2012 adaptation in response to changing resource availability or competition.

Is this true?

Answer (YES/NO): NO